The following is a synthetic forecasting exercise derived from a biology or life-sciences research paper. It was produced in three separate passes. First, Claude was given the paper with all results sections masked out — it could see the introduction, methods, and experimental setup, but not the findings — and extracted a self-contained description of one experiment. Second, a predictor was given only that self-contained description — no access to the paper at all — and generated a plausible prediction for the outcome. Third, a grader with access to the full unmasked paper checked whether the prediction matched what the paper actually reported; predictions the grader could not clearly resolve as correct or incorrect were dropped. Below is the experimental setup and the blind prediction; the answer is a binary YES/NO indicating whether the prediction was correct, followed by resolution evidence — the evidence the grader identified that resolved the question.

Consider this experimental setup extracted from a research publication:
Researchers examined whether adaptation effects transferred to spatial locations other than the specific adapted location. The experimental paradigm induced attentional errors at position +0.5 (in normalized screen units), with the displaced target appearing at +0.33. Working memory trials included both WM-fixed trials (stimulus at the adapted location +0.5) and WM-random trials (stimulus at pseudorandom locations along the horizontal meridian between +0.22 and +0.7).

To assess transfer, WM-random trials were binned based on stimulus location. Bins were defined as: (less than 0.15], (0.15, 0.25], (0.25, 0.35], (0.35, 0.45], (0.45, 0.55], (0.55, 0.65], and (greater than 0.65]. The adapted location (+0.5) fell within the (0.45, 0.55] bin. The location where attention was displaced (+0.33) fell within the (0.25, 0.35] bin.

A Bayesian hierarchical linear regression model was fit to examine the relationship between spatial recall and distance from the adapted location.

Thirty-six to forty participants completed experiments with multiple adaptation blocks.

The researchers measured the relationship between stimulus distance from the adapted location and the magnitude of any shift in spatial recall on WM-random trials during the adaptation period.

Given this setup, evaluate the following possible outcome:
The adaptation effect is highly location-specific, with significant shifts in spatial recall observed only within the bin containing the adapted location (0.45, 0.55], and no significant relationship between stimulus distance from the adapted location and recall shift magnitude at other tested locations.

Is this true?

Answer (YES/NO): NO